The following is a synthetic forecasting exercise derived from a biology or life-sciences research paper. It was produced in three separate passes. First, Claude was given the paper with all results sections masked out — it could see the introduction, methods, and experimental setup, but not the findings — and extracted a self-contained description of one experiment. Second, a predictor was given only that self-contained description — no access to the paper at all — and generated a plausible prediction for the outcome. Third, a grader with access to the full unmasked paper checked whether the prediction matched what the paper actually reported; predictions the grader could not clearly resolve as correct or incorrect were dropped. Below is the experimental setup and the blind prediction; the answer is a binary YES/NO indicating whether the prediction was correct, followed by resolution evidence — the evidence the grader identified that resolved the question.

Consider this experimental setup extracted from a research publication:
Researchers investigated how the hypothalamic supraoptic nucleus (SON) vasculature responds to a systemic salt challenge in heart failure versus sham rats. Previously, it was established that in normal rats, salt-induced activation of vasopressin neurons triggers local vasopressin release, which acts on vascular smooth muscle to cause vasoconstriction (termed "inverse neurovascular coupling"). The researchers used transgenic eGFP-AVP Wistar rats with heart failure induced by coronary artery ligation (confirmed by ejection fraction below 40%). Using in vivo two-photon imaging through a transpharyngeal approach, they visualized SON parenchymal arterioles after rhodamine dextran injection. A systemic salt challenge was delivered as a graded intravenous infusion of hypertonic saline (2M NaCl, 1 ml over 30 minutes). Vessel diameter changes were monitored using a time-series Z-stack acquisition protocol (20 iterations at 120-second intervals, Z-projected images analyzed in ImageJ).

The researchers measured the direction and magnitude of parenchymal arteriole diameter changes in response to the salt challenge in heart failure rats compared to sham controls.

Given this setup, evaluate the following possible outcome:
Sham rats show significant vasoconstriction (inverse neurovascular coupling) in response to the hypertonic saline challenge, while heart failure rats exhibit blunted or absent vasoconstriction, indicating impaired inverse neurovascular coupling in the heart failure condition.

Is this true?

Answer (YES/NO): NO